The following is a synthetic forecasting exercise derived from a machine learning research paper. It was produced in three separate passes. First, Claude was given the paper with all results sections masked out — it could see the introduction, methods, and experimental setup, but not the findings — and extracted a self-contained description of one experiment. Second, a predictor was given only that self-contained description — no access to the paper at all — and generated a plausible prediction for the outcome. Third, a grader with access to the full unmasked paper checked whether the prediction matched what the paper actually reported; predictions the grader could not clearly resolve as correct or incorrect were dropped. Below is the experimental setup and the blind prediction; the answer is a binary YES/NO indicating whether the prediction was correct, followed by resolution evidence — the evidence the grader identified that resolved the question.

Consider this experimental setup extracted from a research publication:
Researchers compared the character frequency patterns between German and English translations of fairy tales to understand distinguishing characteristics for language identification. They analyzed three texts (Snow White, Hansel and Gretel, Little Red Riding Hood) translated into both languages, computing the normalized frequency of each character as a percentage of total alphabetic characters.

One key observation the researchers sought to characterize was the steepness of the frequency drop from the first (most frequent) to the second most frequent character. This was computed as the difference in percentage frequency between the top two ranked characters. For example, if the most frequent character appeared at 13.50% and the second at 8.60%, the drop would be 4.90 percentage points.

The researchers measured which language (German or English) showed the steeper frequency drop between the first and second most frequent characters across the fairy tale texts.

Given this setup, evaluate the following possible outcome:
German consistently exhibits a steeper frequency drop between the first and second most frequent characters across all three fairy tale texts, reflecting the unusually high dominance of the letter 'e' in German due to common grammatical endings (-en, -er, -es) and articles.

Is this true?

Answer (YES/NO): YES